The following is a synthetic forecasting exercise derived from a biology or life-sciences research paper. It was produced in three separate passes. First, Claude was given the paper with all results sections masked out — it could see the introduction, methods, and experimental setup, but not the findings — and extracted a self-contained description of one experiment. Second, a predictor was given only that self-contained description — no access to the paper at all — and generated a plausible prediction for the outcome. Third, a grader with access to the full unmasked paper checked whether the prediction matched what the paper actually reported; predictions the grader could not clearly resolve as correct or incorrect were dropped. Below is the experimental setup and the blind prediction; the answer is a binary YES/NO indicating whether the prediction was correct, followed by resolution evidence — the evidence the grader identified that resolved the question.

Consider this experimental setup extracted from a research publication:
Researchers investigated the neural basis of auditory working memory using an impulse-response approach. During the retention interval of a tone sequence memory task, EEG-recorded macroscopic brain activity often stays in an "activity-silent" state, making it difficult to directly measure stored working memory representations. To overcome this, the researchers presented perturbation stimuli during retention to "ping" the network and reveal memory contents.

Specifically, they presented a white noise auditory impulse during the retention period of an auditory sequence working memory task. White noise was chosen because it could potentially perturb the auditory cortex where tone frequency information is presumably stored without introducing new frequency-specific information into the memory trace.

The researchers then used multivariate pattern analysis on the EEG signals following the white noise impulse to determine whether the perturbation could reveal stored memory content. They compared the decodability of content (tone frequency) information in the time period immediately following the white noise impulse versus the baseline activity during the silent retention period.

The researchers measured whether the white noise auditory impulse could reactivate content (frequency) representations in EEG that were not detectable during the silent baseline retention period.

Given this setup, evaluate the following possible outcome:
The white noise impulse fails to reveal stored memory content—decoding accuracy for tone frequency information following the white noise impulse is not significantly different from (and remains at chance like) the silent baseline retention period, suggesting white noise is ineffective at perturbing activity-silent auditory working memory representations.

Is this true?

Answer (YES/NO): NO